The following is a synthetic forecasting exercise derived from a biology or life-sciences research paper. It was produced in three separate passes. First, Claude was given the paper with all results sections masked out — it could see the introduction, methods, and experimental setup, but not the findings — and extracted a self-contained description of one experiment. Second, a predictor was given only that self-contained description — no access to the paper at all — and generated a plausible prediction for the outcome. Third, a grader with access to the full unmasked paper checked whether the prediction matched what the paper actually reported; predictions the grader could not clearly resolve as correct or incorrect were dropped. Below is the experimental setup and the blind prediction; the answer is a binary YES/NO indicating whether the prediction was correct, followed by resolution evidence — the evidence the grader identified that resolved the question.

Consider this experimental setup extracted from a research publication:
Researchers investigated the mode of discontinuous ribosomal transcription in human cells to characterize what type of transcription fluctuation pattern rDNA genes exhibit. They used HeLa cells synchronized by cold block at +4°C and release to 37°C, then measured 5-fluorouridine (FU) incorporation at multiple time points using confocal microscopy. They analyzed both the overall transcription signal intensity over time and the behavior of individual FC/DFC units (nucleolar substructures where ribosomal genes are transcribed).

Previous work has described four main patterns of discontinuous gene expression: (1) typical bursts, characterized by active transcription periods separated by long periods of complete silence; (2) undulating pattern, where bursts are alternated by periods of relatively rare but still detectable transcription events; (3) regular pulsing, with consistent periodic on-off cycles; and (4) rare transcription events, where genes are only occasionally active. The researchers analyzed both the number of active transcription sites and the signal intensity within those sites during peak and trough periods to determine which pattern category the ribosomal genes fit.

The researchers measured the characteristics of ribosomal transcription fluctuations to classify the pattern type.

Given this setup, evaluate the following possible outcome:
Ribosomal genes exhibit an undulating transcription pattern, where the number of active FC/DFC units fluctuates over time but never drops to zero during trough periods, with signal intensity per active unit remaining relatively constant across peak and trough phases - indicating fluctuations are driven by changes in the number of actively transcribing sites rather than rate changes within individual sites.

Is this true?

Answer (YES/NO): NO